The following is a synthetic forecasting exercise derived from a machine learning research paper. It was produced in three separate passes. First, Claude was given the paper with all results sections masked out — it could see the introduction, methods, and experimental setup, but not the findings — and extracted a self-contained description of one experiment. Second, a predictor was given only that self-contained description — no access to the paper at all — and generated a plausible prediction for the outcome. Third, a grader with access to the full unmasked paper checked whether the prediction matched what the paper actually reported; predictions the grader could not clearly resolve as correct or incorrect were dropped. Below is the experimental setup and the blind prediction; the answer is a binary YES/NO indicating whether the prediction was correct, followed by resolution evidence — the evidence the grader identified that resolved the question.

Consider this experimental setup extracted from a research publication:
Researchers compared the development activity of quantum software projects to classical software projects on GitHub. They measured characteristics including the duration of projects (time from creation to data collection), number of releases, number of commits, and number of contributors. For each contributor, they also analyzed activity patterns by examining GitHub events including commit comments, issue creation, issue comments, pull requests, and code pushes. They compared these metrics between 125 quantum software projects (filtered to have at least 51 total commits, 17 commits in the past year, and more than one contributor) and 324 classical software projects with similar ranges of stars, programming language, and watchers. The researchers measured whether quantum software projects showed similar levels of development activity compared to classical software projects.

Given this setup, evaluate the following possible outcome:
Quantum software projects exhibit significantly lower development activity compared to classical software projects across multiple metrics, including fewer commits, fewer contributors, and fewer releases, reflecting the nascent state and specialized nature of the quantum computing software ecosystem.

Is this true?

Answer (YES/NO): NO